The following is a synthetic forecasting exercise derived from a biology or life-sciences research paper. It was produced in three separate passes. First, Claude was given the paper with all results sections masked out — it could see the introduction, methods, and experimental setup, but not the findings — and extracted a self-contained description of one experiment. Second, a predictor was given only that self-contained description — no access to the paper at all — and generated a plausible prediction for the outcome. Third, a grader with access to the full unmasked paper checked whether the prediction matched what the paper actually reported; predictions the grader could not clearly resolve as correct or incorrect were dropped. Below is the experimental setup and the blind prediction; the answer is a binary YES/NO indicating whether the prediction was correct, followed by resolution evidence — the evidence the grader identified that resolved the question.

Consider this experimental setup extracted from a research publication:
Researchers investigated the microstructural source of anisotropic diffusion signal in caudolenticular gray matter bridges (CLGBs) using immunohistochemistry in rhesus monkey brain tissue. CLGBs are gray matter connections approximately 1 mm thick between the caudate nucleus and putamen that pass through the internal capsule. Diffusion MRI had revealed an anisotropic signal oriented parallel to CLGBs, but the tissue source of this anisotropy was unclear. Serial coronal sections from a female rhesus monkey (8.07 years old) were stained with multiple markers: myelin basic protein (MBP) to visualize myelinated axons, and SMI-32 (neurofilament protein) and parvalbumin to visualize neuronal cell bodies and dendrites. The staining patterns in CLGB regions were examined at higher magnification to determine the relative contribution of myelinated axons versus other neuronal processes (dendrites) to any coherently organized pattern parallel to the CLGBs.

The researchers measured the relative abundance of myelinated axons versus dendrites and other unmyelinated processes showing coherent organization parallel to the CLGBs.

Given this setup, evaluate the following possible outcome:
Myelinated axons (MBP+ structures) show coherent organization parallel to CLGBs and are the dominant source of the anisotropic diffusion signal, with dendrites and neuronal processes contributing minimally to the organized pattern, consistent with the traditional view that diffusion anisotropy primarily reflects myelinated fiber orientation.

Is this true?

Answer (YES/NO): NO